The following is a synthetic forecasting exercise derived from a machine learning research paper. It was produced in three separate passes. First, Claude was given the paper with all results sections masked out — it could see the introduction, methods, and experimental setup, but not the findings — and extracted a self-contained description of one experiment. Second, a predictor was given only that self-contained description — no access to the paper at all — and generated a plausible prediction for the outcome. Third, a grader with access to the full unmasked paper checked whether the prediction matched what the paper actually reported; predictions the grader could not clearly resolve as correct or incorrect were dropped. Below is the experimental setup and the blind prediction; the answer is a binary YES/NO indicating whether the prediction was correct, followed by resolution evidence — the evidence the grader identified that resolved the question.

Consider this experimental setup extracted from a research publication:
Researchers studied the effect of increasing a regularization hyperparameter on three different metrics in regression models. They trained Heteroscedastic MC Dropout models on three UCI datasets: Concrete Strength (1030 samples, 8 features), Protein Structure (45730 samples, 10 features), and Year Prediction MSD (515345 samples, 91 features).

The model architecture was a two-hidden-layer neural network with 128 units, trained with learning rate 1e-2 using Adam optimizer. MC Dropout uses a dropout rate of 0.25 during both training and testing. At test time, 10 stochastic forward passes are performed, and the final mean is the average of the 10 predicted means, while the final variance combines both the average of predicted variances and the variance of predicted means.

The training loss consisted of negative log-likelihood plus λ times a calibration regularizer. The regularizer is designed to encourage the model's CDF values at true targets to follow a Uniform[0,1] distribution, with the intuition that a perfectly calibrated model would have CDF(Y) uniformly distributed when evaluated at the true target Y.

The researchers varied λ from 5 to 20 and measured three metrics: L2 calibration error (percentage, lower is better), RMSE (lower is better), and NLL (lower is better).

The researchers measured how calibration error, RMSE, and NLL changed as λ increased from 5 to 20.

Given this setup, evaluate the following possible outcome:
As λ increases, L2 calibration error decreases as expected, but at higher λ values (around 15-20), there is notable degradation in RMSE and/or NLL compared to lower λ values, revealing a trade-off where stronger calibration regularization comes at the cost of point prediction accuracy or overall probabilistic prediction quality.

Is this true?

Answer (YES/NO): NO